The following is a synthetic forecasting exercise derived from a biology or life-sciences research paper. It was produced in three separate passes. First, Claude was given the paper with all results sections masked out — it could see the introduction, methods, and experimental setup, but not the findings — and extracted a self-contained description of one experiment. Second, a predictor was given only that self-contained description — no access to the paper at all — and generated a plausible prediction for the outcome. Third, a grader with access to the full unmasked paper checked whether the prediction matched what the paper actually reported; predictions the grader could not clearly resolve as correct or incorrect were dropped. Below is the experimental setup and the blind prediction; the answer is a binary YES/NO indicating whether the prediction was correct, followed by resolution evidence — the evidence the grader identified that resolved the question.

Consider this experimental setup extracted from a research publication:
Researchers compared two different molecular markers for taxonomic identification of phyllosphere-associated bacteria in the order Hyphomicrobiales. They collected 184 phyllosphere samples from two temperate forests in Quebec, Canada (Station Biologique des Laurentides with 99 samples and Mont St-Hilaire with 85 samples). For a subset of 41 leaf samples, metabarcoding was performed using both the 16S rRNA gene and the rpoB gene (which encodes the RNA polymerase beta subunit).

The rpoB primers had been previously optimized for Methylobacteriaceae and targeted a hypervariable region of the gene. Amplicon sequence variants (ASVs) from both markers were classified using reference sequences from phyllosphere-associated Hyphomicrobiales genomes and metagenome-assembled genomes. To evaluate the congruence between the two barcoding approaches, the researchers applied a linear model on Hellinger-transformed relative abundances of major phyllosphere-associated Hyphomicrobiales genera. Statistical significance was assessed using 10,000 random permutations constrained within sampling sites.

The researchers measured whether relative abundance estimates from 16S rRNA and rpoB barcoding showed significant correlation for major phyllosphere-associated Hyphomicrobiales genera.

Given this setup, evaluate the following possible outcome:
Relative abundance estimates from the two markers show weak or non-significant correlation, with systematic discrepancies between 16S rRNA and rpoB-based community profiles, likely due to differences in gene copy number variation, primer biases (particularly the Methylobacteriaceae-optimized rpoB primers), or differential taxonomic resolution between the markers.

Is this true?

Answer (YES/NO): NO